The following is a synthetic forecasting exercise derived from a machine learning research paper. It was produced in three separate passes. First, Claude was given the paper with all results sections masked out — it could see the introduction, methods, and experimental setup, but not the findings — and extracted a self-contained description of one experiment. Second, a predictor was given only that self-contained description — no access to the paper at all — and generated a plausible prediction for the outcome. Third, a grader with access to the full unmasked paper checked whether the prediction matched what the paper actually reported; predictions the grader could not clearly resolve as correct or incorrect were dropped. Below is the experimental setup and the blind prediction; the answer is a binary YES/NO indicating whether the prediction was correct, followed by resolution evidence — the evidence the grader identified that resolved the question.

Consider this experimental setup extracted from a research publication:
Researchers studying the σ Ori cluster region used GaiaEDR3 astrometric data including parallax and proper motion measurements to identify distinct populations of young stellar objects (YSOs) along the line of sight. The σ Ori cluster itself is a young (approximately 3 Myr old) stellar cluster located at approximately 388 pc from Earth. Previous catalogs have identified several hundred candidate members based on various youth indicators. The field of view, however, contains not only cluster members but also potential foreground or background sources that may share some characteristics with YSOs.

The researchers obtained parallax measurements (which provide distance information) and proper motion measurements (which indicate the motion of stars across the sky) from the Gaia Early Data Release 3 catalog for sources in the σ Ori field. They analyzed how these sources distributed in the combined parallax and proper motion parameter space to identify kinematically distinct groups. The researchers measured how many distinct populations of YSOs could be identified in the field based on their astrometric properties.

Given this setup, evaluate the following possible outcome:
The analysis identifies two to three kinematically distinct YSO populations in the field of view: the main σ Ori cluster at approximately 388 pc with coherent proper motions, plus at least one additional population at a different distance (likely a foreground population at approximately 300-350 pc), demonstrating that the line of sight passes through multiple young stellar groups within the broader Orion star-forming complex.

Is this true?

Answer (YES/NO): NO